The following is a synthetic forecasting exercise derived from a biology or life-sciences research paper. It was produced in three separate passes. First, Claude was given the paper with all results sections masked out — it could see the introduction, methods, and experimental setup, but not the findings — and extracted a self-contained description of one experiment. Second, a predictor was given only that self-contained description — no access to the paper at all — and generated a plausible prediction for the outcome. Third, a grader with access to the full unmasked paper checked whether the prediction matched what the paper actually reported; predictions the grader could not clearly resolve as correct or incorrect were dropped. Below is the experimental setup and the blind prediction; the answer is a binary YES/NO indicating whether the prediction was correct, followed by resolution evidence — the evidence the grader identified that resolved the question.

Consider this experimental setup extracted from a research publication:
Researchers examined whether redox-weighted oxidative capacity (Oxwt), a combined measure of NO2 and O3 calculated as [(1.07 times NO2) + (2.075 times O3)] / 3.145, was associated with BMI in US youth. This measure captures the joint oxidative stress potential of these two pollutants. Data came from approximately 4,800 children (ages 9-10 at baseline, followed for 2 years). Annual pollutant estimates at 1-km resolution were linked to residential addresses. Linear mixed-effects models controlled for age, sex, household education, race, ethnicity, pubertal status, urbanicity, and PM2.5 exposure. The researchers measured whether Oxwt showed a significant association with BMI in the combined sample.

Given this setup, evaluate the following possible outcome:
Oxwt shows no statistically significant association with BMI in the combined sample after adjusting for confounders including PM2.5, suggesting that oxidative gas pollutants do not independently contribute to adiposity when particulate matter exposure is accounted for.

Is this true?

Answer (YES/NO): YES